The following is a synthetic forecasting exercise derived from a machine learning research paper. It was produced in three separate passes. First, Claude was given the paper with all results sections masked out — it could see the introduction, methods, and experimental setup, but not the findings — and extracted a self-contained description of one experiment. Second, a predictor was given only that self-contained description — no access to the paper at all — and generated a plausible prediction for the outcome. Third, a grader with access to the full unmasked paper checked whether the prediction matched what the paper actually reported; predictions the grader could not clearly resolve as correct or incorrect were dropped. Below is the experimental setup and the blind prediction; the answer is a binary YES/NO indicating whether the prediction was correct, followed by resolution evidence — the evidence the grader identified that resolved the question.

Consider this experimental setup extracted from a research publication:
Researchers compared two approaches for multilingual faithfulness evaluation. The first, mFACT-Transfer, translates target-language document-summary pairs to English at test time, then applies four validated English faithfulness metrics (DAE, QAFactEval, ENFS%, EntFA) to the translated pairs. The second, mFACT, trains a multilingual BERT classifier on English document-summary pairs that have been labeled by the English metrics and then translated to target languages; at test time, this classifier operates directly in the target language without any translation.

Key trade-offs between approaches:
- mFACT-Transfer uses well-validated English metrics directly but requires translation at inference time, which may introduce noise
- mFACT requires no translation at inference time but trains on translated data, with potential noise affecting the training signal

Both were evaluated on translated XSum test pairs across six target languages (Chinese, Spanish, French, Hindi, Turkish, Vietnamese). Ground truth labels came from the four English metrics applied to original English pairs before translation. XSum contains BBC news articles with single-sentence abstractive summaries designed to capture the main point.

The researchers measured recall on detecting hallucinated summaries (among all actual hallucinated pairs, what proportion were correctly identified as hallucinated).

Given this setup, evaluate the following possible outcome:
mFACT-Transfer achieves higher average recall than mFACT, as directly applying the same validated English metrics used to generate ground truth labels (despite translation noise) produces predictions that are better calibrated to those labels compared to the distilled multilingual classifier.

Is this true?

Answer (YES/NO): NO